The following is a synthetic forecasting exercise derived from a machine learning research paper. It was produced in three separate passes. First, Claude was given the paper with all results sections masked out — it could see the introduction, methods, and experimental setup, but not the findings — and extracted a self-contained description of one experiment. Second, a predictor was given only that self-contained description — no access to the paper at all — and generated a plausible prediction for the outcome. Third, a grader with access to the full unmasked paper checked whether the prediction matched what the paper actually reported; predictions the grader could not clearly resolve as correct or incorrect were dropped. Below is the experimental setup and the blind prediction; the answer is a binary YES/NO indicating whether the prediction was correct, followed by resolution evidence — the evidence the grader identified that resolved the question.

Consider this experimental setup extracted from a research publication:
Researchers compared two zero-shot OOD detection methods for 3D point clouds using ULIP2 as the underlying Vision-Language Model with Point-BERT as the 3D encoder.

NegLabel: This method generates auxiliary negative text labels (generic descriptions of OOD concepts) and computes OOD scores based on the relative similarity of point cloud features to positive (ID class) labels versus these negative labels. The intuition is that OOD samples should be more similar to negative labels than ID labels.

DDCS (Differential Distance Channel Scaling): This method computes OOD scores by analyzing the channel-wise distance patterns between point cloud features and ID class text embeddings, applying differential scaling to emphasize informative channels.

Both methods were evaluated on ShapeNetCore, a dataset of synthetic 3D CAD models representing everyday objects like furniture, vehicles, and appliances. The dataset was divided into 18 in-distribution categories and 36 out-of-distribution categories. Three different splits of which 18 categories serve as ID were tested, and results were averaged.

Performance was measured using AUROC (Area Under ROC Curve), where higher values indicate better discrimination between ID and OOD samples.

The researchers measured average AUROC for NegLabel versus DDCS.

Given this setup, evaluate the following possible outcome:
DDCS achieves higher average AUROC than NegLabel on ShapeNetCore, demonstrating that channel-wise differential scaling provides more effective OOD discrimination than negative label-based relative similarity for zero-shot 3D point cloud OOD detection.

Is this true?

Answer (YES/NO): NO